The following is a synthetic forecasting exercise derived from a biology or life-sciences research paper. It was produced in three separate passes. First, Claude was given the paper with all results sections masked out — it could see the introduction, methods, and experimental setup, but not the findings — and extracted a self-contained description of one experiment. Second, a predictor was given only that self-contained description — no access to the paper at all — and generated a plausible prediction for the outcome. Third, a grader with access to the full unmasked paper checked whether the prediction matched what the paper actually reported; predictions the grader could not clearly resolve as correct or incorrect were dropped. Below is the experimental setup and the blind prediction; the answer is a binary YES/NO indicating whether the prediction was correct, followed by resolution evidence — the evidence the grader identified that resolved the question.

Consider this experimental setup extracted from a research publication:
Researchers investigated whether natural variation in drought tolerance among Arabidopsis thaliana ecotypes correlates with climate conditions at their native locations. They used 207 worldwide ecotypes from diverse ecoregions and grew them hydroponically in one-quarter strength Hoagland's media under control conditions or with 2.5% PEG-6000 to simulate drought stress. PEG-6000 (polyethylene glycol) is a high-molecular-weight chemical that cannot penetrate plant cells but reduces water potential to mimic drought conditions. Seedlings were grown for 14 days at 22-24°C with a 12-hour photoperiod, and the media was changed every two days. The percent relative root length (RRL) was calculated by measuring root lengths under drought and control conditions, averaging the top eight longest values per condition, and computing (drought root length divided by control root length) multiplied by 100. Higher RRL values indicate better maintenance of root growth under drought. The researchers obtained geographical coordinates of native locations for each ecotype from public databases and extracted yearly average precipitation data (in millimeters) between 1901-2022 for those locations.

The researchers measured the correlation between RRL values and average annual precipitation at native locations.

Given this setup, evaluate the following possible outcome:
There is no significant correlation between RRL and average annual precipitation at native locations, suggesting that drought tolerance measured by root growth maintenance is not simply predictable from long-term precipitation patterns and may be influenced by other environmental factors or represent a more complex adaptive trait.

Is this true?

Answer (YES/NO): NO